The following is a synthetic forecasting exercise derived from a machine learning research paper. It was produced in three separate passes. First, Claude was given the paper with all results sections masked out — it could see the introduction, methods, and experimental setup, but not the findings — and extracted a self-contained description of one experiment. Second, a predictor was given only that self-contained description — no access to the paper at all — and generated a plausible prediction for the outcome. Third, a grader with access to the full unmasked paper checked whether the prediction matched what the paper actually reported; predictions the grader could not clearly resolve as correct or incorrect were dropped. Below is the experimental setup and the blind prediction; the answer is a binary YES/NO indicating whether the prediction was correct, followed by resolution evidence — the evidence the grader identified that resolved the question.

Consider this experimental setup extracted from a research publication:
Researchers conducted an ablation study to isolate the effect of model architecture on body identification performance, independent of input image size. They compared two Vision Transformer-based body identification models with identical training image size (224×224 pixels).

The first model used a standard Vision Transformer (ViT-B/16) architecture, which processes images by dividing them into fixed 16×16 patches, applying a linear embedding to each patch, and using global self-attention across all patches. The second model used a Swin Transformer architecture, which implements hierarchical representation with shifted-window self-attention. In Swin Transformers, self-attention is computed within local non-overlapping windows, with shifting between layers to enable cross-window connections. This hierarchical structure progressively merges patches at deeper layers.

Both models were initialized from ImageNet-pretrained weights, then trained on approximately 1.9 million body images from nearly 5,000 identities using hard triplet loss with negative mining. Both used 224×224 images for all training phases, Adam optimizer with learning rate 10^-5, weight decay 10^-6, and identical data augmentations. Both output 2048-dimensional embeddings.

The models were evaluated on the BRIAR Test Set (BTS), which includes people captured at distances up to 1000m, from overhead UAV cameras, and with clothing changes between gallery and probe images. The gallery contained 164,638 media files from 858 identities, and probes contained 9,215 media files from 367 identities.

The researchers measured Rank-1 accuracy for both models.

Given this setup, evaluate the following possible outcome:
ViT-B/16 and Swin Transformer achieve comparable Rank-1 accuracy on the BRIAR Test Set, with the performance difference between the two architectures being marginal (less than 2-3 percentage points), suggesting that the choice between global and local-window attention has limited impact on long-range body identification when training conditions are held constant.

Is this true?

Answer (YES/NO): YES